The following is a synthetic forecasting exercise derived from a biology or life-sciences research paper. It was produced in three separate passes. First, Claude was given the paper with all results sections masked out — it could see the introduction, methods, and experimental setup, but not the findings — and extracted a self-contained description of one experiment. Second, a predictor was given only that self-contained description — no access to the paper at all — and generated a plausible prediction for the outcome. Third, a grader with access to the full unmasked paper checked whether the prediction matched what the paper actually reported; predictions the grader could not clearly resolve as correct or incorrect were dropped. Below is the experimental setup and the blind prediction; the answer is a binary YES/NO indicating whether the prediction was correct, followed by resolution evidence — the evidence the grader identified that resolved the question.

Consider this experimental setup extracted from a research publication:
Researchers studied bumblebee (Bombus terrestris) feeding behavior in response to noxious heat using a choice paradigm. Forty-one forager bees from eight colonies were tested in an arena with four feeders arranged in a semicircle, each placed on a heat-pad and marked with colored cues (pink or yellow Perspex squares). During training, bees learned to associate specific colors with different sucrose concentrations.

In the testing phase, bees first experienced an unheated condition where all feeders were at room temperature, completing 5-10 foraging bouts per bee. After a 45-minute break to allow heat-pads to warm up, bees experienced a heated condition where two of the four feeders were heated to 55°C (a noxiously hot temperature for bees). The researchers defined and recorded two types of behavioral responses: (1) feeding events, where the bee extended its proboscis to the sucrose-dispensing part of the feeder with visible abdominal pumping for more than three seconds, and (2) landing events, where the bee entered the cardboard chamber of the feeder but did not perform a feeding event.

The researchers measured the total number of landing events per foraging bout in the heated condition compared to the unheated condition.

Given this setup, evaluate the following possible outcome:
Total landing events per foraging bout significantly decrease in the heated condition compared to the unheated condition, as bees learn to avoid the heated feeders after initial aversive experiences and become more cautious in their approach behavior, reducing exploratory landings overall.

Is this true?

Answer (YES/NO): YES